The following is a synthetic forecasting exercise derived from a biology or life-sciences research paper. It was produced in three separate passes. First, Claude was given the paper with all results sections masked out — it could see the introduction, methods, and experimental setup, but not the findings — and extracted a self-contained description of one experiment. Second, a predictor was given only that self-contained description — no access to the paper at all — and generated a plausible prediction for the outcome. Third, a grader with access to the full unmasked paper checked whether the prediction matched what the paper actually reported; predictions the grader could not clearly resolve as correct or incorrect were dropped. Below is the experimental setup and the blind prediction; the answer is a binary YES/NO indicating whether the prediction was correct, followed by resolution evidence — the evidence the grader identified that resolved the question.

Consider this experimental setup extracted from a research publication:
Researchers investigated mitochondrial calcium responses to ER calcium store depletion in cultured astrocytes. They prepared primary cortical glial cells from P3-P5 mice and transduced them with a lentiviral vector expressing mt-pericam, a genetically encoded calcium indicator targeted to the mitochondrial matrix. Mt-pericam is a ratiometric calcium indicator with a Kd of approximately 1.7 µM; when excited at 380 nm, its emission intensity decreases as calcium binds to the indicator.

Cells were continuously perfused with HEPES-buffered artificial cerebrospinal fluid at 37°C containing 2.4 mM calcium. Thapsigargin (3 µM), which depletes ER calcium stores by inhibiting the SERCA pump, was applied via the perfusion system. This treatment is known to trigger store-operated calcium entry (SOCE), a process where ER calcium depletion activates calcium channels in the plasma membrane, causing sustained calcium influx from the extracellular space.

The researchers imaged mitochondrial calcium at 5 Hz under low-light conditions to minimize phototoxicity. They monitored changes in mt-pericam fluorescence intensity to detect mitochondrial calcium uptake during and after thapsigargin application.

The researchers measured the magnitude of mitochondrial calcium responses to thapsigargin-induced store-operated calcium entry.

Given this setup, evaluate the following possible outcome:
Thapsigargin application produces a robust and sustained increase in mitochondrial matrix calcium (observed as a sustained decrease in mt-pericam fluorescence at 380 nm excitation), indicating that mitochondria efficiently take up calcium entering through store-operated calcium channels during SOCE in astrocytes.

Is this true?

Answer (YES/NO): NO